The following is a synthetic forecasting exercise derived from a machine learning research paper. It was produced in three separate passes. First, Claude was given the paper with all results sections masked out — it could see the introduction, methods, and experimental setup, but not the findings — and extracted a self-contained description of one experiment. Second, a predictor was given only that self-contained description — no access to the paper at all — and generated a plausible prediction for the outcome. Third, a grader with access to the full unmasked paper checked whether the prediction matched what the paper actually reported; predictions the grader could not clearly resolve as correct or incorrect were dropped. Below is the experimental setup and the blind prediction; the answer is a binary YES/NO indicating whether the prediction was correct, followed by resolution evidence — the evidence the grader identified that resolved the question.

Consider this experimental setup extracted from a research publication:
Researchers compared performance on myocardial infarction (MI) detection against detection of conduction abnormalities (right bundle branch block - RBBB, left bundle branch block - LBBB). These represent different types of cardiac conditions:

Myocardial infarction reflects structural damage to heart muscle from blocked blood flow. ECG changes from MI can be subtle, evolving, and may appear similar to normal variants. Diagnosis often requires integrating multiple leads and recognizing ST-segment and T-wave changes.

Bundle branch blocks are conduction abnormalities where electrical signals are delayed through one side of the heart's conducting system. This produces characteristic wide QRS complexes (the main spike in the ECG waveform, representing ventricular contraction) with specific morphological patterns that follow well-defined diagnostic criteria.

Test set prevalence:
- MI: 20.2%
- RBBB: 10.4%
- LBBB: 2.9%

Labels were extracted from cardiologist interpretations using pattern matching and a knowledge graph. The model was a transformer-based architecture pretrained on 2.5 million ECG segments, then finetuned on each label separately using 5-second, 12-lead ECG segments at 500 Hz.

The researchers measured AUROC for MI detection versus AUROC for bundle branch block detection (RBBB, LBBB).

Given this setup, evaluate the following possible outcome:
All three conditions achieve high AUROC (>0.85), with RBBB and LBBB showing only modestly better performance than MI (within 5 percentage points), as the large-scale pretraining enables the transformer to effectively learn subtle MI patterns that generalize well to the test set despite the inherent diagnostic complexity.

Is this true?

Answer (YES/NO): NO